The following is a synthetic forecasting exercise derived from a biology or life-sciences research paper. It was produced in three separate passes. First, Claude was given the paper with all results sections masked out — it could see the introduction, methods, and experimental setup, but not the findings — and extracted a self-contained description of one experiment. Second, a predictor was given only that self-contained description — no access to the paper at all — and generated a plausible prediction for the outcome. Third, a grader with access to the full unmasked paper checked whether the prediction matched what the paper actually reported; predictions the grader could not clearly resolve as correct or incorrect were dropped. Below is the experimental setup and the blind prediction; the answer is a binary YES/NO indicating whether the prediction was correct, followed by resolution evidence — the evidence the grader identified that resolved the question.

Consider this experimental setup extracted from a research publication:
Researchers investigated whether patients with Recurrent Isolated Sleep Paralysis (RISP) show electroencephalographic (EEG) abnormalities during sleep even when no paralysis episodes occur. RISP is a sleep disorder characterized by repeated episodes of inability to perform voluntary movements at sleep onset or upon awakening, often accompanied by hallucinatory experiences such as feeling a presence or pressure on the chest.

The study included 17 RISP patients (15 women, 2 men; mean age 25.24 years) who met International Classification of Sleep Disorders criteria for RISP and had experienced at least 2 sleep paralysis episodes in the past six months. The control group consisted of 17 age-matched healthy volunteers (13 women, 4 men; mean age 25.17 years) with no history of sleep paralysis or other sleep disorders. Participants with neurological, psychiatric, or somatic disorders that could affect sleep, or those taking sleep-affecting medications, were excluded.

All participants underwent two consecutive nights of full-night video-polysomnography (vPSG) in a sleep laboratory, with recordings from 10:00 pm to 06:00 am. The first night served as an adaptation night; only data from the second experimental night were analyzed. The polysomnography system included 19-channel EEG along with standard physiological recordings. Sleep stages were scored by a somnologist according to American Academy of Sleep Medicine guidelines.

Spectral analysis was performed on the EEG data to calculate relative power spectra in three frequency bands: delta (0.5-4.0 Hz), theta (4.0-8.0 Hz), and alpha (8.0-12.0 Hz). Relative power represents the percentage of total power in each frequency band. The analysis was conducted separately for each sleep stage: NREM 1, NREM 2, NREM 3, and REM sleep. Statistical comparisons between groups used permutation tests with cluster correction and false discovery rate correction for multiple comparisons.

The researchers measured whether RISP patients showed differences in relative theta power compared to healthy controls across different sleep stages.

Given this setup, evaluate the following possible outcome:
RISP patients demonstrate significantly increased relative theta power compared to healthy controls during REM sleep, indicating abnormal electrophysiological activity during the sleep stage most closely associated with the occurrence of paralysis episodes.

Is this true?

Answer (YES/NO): YES